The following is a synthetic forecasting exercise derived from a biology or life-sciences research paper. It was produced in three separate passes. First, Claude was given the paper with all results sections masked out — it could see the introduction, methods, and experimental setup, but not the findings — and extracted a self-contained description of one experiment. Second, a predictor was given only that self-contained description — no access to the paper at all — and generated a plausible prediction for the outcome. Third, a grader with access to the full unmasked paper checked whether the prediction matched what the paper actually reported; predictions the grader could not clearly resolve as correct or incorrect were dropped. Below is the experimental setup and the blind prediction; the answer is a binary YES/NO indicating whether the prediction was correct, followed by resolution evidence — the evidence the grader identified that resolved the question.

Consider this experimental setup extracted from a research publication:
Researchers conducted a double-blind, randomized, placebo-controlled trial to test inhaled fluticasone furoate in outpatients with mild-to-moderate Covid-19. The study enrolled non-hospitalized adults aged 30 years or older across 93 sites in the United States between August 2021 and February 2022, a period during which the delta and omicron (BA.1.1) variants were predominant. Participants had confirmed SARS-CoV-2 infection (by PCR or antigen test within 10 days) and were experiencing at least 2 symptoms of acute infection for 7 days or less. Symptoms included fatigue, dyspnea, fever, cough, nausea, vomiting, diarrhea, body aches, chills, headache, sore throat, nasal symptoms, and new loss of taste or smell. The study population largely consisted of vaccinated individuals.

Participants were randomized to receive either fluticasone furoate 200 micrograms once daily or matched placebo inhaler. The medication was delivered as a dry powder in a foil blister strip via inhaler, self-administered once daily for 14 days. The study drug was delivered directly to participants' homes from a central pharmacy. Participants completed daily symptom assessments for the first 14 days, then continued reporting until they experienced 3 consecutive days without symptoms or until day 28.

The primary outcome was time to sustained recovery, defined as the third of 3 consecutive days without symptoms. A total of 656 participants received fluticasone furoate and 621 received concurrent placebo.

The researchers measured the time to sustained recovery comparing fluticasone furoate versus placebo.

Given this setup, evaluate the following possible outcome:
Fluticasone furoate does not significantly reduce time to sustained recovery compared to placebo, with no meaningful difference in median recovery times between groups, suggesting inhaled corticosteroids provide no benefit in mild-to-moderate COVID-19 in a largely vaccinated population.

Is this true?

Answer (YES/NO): YES